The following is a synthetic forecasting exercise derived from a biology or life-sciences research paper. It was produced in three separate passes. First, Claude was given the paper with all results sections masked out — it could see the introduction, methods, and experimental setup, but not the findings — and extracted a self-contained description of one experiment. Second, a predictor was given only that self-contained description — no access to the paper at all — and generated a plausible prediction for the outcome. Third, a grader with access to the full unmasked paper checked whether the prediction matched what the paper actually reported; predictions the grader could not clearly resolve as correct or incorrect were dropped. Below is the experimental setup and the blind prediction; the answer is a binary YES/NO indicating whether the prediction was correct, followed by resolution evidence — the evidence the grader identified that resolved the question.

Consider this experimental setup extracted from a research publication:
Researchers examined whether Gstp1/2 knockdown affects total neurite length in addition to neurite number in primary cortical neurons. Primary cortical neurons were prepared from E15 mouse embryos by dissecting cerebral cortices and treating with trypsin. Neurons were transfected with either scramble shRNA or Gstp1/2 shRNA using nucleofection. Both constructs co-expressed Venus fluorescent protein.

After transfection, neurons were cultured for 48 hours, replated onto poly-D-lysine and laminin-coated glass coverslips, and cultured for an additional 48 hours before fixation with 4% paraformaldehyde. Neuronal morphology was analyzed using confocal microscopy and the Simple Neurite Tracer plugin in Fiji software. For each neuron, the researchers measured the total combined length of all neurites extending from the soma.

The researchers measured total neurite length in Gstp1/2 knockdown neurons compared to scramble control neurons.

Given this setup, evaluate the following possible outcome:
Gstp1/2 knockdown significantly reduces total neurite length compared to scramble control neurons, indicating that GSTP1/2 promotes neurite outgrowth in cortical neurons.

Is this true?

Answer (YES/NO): NO